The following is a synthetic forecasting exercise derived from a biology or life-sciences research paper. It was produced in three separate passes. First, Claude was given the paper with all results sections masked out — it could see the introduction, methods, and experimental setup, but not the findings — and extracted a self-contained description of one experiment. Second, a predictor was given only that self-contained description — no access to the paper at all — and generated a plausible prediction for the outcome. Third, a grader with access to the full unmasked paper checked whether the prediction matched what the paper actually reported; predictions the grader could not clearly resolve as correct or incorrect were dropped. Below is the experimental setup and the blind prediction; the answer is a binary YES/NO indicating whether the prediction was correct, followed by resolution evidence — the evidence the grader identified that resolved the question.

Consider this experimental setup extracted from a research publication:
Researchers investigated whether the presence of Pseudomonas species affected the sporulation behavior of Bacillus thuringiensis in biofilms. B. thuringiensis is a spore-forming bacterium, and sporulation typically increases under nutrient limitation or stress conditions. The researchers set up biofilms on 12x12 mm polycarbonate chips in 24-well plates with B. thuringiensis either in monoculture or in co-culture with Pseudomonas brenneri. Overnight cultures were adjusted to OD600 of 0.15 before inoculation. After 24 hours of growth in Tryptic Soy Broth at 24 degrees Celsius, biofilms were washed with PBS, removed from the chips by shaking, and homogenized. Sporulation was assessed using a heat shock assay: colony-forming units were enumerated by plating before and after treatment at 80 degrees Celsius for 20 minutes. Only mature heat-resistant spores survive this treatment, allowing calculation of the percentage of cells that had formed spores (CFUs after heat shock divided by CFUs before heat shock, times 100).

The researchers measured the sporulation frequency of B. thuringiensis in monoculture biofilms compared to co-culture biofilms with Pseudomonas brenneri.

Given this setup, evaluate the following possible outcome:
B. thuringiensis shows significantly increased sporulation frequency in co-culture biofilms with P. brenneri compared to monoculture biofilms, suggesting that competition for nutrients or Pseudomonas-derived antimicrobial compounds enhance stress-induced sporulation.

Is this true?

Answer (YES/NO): NO